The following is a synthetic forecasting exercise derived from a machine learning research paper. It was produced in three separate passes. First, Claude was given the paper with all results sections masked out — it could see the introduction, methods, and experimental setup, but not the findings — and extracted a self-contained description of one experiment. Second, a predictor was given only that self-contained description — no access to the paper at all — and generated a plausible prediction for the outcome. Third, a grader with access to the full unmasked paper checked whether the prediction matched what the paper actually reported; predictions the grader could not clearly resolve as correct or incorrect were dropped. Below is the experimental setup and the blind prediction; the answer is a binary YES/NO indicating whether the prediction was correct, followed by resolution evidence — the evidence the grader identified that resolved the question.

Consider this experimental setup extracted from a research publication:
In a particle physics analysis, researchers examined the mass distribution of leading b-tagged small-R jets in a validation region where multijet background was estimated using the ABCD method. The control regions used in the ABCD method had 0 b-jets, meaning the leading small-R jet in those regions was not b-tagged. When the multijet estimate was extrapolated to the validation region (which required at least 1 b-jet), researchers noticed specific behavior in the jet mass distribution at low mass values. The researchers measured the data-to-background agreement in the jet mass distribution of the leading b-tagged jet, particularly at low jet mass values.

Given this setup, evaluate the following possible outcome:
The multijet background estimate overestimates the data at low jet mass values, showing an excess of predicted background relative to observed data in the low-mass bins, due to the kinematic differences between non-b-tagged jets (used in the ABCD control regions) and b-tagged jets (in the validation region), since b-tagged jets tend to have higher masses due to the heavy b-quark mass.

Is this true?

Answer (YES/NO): YES